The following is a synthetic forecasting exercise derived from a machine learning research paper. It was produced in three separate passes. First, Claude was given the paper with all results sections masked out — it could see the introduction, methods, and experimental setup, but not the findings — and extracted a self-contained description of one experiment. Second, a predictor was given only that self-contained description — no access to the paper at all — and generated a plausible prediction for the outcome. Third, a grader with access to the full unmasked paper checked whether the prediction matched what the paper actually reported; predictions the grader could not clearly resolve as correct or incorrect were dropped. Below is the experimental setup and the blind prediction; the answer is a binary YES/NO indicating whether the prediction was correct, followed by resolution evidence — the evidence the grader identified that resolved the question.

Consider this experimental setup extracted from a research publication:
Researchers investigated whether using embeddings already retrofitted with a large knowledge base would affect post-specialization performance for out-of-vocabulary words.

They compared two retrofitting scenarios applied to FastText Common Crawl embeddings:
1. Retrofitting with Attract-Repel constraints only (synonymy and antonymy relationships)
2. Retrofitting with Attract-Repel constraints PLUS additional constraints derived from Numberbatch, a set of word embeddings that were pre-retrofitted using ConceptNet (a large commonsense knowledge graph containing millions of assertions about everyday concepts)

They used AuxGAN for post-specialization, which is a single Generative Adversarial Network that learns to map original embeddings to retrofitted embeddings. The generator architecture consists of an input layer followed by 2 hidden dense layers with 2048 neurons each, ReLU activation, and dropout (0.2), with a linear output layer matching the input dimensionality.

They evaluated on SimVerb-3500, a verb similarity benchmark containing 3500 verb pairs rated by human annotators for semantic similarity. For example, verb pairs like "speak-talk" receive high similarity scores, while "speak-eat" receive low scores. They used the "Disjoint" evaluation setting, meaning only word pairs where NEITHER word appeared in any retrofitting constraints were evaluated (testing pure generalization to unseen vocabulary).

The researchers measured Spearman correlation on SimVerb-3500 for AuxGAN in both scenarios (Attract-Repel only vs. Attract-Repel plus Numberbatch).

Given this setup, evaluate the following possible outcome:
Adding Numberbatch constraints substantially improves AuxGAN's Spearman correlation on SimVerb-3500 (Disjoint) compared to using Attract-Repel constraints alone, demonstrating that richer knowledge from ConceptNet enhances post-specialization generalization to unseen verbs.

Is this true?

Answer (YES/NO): YES